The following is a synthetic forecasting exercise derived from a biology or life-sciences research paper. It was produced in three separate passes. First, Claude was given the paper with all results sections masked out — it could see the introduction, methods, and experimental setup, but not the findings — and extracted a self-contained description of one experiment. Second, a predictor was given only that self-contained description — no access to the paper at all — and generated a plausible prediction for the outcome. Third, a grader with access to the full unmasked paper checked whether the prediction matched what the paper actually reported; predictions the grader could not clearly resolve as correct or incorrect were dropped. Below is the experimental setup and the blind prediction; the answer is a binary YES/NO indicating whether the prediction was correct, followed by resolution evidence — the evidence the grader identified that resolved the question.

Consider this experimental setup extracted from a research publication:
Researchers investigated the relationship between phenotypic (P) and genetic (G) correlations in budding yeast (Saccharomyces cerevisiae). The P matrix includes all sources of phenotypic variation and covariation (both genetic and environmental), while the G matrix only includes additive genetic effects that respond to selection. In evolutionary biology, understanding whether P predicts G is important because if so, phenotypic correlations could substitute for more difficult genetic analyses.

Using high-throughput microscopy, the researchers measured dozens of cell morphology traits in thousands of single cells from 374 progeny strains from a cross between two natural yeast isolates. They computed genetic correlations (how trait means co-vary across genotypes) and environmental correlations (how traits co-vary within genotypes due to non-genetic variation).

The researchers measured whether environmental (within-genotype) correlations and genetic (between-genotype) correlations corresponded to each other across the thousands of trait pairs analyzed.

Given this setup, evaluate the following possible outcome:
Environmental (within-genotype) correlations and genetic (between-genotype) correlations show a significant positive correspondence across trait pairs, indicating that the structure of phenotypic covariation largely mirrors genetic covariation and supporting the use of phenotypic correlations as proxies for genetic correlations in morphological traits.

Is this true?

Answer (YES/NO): YES